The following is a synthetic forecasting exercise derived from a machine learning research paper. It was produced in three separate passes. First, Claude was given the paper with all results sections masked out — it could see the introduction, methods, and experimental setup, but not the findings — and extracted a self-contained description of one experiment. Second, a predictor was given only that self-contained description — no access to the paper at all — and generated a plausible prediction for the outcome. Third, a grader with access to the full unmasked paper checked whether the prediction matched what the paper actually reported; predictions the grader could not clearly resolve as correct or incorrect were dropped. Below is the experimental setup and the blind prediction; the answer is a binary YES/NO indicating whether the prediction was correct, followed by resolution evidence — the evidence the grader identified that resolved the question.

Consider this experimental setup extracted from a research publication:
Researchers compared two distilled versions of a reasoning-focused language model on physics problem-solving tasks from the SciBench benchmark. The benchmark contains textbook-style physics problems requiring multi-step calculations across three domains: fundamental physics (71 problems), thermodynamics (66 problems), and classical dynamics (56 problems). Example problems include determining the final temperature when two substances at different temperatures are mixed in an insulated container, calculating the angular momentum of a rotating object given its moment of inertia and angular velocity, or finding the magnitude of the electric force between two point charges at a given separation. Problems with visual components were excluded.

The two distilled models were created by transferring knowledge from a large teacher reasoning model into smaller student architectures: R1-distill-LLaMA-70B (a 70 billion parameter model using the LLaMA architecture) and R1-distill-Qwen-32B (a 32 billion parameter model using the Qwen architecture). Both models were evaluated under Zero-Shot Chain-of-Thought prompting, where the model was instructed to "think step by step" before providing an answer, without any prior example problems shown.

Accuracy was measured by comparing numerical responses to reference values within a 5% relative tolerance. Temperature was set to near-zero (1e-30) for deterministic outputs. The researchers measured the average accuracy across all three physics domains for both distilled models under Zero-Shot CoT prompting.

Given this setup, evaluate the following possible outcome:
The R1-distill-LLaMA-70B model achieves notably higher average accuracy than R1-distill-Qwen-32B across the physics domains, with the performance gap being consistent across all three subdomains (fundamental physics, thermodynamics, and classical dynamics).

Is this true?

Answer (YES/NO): NO